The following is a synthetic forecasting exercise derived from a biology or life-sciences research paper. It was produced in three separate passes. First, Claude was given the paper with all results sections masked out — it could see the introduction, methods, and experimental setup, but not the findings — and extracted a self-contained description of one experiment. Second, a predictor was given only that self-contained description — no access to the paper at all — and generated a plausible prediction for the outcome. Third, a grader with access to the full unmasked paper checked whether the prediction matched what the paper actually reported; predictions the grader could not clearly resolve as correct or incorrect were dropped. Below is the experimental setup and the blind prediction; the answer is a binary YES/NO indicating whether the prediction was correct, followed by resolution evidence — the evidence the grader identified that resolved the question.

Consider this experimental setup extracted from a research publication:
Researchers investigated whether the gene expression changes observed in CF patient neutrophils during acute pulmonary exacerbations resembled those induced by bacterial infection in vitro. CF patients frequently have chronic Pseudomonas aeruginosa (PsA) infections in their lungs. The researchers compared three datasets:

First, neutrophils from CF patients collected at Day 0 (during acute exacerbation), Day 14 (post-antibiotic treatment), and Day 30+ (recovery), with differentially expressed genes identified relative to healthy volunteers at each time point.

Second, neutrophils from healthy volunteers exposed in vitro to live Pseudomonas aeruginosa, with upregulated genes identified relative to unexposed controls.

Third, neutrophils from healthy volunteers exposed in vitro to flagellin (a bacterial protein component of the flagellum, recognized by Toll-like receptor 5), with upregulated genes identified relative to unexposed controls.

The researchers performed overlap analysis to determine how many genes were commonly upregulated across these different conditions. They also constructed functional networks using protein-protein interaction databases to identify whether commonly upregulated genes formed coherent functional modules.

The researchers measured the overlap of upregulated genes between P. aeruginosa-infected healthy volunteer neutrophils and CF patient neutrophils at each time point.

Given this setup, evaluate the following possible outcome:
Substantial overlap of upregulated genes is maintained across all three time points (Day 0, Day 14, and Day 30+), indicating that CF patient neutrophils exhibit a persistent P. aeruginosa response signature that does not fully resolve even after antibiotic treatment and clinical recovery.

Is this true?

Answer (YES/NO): NO